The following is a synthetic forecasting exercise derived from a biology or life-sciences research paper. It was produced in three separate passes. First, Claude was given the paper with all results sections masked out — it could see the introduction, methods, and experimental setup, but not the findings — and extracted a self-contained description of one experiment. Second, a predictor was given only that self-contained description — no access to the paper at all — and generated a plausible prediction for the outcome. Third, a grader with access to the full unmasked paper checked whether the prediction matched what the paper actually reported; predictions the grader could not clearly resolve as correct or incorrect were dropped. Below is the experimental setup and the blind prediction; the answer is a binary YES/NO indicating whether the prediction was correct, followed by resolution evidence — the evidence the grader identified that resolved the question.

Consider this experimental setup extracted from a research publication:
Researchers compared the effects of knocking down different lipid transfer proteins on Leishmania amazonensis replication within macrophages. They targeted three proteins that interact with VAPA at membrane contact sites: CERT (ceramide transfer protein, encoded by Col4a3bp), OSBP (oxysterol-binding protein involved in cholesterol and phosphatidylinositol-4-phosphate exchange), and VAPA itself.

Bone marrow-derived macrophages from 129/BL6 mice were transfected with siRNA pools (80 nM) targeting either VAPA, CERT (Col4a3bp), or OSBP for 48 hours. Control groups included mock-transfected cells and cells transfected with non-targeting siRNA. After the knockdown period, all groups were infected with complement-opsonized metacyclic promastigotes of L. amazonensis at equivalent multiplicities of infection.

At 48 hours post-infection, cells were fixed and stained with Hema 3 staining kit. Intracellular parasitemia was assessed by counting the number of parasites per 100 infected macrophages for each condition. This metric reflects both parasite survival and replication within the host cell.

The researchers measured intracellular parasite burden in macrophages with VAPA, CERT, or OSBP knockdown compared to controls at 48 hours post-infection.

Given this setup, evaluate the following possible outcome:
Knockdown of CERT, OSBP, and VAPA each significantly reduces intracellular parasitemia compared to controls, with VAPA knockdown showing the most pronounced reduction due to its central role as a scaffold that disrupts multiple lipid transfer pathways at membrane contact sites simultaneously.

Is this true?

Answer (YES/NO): NO